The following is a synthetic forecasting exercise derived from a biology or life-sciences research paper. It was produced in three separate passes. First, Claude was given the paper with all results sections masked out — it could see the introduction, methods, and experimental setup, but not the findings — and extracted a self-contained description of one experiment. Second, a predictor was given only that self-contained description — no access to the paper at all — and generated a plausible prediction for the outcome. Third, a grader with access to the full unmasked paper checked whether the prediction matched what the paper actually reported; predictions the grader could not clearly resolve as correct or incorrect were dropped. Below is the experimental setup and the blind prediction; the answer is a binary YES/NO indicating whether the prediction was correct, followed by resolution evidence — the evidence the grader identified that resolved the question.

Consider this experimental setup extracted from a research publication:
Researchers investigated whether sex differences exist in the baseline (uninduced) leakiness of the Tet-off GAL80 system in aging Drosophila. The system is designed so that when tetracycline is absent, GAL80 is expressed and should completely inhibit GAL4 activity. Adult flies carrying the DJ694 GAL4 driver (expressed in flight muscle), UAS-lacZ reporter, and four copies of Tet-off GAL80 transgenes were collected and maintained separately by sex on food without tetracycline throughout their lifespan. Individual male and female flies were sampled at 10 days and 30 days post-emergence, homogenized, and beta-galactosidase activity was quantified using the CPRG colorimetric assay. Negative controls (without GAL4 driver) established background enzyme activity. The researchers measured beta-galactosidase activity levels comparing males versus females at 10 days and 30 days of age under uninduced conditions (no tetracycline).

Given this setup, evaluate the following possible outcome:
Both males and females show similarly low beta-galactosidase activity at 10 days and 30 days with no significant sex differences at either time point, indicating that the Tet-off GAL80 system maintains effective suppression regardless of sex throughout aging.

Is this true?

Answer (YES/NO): NO